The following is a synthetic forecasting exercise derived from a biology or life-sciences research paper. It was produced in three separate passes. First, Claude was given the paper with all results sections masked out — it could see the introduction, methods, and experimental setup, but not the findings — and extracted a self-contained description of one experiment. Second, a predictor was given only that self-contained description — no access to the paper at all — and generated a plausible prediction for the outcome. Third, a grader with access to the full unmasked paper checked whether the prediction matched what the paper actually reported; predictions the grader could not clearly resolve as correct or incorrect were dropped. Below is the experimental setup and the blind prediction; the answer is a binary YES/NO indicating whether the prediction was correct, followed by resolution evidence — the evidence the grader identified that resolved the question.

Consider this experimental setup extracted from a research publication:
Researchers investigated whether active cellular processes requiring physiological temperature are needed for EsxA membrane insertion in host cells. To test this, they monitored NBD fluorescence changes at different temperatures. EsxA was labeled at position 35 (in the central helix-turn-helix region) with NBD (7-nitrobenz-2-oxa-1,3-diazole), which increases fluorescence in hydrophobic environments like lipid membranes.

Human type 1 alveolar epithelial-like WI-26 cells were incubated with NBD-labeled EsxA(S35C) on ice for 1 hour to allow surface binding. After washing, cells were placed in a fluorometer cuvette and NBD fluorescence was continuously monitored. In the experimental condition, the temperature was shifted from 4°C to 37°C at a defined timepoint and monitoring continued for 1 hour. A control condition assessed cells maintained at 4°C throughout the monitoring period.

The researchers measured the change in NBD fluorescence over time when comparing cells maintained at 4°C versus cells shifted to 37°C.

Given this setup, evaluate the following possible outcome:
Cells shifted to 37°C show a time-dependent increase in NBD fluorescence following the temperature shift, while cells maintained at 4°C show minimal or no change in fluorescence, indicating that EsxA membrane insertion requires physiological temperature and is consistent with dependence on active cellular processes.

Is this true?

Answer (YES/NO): YES